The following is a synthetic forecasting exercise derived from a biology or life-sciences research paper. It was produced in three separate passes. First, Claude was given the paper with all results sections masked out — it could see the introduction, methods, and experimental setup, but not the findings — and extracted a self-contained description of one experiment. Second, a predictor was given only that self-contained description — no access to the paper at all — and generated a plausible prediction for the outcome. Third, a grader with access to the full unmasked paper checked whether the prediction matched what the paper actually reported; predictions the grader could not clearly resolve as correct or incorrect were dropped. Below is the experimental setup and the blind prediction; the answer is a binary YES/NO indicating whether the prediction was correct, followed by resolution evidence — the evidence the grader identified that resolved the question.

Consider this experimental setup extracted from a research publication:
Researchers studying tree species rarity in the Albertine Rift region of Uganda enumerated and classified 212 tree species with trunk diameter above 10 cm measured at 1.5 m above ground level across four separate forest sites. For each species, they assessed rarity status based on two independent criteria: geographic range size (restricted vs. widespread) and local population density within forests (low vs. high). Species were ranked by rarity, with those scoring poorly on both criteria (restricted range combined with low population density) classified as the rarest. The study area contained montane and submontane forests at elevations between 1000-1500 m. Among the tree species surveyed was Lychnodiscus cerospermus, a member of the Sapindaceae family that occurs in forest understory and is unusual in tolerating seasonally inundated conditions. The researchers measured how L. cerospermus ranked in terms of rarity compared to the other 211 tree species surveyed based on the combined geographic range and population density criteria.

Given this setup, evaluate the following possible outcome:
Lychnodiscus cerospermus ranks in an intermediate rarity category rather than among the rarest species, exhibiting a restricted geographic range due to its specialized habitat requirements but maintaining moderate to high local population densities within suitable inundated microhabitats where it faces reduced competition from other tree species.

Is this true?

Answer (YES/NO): NO